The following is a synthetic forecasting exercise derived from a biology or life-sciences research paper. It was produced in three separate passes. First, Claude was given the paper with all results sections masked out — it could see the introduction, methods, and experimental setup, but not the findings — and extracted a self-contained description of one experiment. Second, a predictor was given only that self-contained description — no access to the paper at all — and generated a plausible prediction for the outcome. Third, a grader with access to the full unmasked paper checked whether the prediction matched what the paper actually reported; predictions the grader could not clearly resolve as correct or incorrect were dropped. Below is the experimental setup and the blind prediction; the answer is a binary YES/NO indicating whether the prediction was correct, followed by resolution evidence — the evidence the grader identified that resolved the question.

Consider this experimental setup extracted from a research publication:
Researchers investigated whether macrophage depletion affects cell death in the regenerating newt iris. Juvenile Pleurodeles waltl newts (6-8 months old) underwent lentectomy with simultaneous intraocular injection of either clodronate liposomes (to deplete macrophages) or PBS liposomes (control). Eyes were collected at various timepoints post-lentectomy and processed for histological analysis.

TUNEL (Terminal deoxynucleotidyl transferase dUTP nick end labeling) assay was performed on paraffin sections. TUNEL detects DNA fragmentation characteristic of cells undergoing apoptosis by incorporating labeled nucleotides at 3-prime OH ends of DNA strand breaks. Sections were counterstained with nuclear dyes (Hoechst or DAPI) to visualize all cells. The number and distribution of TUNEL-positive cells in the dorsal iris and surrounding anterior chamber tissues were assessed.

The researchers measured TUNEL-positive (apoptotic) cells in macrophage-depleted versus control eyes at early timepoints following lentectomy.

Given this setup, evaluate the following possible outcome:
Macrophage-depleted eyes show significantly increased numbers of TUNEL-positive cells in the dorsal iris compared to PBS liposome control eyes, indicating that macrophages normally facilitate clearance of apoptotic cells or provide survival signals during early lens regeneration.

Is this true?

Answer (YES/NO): NO